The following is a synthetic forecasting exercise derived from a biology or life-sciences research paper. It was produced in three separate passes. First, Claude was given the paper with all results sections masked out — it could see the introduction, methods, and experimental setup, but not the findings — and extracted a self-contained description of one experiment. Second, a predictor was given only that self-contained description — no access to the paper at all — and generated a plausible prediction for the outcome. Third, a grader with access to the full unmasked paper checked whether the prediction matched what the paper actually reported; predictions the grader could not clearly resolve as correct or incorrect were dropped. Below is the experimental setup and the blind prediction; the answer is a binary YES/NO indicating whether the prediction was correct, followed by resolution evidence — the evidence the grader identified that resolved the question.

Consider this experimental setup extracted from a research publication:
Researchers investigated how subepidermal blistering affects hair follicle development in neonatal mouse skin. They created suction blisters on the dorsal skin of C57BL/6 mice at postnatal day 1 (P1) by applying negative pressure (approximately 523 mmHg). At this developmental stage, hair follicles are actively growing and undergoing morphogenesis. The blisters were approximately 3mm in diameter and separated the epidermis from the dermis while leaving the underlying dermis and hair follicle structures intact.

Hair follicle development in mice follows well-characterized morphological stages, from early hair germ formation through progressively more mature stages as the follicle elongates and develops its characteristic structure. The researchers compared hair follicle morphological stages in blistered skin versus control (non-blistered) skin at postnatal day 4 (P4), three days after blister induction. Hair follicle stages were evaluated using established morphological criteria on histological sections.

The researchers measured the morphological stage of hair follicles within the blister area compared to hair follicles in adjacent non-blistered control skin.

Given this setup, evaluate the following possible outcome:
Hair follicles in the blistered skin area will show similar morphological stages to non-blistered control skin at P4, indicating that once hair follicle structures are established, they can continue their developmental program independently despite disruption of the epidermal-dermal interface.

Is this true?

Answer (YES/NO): NO